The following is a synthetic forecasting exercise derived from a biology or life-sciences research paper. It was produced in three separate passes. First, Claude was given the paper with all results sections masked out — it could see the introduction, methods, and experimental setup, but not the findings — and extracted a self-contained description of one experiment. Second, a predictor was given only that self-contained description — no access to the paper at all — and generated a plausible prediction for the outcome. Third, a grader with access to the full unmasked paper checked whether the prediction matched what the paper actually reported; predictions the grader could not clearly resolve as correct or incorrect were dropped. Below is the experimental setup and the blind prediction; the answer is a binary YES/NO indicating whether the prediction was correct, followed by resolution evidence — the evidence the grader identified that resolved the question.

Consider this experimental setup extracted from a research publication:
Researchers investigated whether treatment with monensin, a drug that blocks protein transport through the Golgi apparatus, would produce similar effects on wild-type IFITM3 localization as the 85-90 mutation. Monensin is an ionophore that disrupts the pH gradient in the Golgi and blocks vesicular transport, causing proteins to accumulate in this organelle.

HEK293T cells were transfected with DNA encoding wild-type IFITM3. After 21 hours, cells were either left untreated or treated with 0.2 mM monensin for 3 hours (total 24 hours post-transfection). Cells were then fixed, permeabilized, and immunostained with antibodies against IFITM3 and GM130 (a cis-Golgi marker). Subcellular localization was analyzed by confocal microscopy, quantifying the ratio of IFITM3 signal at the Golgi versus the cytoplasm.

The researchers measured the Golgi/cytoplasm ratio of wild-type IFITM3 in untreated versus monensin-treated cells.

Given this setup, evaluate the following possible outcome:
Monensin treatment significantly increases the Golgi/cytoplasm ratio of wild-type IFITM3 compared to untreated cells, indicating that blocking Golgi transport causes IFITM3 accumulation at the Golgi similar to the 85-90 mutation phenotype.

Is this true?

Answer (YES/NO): YES